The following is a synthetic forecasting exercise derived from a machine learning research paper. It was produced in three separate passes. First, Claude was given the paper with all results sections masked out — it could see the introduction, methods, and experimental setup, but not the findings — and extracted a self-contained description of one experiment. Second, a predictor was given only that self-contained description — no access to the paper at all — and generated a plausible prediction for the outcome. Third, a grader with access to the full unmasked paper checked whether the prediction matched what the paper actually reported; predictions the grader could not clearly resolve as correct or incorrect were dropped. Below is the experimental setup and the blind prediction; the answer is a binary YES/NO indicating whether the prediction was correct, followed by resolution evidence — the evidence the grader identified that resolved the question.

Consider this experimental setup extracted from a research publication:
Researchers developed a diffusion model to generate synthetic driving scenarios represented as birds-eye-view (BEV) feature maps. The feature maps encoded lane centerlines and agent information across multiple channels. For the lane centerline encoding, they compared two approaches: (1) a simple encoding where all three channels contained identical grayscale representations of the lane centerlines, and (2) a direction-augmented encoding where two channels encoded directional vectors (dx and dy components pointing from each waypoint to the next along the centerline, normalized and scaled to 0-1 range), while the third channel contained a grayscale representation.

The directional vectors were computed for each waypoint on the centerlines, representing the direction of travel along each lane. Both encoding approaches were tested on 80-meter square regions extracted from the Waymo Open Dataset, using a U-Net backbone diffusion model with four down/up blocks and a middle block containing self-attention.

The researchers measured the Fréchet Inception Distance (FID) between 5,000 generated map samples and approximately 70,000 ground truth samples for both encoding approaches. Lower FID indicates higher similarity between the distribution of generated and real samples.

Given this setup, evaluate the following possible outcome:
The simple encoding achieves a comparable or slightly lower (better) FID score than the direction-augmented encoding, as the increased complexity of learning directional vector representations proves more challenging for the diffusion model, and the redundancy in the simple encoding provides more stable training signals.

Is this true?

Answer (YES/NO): NO